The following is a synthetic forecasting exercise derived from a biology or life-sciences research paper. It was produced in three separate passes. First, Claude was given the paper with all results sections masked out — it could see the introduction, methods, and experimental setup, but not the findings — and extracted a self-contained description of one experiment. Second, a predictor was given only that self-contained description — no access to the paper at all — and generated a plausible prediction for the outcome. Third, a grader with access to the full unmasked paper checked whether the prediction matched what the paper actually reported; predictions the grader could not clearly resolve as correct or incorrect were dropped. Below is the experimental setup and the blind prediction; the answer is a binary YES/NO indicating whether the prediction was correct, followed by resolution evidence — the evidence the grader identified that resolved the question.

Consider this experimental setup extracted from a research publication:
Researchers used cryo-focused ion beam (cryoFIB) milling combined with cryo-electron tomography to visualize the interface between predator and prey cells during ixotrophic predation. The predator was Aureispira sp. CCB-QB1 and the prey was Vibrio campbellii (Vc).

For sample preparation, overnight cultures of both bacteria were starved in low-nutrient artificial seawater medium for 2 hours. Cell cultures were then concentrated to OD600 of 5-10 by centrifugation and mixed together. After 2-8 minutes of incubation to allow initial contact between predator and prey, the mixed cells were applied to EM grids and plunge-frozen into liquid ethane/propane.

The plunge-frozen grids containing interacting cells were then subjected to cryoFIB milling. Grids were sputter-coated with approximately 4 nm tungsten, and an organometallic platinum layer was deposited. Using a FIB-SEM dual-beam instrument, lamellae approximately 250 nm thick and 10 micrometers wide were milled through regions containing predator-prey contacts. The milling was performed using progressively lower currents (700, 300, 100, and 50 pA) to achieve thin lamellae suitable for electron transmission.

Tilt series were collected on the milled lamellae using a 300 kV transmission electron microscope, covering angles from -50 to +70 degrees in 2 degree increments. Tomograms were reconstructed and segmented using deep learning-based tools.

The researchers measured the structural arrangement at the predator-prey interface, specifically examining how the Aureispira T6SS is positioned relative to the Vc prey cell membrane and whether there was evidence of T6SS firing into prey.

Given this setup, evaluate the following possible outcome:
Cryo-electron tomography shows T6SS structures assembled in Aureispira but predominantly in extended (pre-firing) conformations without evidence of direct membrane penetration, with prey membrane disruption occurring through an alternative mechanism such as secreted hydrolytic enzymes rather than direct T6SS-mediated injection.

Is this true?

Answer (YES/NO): NO